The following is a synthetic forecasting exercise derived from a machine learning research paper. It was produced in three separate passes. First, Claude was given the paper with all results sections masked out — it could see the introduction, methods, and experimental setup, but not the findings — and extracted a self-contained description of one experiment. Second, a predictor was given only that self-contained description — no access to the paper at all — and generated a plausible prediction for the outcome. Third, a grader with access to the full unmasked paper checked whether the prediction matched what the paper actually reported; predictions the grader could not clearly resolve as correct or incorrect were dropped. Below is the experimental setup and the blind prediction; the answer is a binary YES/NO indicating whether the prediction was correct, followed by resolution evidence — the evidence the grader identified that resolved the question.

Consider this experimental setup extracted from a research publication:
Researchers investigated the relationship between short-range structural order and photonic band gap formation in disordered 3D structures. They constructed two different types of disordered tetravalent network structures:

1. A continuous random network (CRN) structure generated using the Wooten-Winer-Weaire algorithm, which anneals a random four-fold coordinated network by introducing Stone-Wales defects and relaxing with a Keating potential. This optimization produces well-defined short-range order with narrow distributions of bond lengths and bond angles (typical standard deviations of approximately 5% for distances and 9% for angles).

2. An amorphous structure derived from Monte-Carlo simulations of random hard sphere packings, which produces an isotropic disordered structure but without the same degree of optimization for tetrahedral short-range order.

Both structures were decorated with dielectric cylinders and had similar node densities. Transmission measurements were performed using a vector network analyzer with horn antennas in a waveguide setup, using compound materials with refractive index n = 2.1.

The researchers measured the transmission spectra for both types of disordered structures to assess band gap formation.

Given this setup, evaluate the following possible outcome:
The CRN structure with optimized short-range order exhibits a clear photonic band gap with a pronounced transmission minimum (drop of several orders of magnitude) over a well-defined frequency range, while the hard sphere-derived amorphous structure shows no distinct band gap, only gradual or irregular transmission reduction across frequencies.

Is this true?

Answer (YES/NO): YES